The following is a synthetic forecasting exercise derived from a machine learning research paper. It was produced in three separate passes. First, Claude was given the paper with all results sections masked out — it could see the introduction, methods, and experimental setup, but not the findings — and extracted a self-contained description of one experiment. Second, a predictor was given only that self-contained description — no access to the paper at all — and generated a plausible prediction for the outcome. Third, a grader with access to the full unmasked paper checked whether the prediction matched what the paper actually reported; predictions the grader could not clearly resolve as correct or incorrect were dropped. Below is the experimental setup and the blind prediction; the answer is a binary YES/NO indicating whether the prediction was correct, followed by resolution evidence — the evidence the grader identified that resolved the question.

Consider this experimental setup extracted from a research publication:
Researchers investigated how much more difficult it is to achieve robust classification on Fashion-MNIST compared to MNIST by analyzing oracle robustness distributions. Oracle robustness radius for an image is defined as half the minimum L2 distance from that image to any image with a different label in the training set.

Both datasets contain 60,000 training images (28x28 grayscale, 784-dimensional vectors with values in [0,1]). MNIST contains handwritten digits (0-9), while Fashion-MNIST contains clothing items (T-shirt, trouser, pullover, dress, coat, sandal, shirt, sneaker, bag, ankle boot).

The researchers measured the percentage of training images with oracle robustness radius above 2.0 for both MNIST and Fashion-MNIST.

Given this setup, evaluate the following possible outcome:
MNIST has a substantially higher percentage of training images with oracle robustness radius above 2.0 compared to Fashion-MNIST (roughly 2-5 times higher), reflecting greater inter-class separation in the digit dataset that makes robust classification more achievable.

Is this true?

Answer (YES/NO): NO